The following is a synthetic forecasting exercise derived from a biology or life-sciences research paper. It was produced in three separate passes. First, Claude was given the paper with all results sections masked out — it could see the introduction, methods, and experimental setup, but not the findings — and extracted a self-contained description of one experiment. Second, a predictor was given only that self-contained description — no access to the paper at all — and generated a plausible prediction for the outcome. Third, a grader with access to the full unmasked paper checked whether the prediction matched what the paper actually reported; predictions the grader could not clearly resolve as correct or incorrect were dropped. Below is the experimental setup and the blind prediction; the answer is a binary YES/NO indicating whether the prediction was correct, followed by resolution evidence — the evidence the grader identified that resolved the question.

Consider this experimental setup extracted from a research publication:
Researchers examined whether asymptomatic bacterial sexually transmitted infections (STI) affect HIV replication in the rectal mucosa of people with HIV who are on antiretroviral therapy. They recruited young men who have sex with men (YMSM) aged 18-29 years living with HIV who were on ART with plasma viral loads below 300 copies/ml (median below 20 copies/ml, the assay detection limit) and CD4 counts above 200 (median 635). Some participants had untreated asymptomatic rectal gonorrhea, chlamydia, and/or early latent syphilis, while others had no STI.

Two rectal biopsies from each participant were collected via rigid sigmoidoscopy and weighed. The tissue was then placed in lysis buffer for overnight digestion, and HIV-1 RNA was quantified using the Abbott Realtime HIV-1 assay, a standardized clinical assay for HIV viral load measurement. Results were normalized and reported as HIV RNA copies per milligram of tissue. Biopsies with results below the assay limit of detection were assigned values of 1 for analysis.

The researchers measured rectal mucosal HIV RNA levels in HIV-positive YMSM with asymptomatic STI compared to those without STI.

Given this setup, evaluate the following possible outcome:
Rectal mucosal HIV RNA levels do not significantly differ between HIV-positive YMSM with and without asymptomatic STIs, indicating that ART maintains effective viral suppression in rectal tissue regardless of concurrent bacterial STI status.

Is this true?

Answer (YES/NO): YES